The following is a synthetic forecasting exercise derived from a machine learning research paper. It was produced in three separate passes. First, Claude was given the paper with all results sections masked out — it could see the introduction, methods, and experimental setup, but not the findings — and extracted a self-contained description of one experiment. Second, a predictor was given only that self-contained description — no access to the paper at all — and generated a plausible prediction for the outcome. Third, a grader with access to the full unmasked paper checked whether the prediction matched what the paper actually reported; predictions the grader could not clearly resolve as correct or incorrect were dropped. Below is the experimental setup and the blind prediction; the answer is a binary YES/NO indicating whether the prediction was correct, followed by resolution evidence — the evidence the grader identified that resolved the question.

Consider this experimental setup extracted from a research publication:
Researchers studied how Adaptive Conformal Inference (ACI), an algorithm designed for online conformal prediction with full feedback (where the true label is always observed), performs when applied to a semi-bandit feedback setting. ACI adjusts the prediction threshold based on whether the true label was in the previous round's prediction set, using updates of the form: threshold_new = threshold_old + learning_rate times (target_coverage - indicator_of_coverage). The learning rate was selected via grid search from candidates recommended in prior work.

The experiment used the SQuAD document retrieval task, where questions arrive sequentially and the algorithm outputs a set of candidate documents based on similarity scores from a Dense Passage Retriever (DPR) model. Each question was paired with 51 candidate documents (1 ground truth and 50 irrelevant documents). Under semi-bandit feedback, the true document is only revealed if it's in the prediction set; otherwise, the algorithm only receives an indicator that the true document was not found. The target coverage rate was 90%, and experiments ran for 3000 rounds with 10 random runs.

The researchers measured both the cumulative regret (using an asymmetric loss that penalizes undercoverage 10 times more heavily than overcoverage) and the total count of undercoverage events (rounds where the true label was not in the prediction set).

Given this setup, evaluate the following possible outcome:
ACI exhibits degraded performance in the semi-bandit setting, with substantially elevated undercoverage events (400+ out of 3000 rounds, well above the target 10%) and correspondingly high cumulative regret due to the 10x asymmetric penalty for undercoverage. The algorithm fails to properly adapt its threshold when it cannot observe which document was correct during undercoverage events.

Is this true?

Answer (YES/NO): YES